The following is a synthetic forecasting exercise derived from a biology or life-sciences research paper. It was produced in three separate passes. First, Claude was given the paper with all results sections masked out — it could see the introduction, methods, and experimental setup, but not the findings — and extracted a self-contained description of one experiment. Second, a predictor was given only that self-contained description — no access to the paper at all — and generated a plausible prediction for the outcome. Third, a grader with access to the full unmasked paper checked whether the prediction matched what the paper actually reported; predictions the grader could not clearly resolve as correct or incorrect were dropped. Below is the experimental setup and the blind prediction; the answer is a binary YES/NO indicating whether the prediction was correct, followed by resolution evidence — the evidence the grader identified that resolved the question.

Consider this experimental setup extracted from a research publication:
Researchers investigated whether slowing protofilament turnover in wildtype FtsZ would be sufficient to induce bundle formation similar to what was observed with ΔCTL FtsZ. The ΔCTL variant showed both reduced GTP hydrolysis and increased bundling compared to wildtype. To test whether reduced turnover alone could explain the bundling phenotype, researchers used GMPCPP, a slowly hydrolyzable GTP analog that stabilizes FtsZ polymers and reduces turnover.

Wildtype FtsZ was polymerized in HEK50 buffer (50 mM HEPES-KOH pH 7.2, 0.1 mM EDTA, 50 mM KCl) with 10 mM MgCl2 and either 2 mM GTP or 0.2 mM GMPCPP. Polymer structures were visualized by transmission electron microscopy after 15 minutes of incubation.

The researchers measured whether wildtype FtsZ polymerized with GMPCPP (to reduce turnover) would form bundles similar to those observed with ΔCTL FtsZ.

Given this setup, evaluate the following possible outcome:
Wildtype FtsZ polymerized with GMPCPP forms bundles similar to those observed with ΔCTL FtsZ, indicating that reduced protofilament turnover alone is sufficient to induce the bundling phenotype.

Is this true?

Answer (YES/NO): NO